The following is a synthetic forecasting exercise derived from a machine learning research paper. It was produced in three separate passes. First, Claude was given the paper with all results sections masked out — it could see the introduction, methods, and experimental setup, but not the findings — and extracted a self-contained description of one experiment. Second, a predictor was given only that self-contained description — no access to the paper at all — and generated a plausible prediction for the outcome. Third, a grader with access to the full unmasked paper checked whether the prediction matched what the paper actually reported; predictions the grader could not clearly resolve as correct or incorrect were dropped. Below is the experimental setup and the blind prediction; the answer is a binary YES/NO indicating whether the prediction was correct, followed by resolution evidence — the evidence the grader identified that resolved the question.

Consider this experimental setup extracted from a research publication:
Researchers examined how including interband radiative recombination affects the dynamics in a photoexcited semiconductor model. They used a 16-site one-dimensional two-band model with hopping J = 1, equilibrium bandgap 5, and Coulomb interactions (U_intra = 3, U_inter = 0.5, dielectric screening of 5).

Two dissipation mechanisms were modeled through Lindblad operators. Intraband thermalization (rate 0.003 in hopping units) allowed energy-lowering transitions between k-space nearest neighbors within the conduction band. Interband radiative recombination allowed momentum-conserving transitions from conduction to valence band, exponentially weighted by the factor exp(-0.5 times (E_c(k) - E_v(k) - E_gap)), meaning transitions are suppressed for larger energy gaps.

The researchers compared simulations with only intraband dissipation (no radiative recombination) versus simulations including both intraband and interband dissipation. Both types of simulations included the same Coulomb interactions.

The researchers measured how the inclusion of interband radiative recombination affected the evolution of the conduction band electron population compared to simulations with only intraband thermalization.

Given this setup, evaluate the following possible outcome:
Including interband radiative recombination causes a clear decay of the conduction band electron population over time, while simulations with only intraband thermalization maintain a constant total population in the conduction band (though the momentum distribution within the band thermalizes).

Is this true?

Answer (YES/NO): YES